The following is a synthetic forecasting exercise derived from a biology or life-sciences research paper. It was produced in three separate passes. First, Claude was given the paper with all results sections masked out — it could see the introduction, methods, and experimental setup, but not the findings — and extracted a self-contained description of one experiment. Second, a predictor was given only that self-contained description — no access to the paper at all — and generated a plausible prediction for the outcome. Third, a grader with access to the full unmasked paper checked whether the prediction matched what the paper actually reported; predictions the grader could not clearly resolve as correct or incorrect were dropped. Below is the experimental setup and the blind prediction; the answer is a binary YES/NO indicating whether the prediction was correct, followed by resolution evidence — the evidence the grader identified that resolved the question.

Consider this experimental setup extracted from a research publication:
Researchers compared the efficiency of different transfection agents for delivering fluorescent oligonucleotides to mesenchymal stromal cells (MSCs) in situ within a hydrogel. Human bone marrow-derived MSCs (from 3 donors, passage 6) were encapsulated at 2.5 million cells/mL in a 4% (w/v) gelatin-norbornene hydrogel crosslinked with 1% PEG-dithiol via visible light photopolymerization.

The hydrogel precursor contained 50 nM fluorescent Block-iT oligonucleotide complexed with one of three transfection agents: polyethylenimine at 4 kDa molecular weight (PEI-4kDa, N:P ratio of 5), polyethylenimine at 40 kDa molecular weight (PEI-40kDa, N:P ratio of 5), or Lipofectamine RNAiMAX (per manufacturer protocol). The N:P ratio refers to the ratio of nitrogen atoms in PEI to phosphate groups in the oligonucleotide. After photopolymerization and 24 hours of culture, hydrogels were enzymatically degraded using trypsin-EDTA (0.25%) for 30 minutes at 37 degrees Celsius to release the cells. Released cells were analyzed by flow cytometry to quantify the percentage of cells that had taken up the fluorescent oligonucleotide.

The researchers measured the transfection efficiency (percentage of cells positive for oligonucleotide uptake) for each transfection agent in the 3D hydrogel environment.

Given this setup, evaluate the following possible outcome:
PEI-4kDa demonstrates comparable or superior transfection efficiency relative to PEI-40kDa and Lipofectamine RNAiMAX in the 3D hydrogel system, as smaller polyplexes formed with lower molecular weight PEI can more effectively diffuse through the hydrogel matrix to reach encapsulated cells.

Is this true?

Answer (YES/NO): NO